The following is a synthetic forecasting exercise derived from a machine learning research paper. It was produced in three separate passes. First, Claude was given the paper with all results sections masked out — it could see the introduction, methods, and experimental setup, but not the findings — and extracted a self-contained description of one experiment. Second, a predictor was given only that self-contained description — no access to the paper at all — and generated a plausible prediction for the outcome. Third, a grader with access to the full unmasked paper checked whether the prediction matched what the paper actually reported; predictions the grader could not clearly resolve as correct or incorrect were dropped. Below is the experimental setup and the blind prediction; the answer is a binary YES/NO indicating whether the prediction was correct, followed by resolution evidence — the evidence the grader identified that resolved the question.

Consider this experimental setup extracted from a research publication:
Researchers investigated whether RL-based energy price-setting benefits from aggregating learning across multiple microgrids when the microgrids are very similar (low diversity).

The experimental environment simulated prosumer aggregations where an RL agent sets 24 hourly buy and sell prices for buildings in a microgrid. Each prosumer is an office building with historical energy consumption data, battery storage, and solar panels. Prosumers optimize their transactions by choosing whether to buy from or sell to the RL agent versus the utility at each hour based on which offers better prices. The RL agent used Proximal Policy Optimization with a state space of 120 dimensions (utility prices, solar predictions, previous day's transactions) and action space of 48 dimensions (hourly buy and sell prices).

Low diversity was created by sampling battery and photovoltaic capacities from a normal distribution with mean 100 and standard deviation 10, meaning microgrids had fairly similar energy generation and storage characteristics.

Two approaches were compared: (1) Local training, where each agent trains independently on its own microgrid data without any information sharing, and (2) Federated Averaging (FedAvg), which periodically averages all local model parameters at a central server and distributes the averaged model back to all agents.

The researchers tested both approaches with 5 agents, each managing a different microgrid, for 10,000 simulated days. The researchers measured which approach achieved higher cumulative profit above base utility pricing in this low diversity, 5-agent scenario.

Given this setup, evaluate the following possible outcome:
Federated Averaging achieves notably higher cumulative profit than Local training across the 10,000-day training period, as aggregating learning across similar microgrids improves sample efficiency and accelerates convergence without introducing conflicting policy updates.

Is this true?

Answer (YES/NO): NO